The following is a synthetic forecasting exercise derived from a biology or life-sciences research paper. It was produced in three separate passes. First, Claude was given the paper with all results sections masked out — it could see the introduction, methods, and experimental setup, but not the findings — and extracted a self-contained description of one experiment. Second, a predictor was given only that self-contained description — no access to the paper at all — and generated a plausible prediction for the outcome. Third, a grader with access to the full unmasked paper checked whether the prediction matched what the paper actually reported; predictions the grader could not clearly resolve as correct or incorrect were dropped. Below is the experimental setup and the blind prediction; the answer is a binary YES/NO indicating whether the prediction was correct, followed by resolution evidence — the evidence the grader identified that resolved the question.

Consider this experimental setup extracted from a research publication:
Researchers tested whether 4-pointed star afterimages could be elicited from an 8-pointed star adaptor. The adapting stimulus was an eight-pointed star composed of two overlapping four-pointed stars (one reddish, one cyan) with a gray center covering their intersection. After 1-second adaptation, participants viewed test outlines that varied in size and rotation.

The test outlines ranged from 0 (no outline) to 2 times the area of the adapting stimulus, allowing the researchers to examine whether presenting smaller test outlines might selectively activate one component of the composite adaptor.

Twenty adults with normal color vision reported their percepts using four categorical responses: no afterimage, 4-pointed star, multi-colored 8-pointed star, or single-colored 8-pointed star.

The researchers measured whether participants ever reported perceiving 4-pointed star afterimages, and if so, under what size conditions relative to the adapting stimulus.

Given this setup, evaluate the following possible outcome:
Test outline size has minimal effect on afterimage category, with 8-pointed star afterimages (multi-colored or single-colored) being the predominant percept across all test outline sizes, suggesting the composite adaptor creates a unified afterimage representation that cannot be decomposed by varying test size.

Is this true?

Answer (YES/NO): NO